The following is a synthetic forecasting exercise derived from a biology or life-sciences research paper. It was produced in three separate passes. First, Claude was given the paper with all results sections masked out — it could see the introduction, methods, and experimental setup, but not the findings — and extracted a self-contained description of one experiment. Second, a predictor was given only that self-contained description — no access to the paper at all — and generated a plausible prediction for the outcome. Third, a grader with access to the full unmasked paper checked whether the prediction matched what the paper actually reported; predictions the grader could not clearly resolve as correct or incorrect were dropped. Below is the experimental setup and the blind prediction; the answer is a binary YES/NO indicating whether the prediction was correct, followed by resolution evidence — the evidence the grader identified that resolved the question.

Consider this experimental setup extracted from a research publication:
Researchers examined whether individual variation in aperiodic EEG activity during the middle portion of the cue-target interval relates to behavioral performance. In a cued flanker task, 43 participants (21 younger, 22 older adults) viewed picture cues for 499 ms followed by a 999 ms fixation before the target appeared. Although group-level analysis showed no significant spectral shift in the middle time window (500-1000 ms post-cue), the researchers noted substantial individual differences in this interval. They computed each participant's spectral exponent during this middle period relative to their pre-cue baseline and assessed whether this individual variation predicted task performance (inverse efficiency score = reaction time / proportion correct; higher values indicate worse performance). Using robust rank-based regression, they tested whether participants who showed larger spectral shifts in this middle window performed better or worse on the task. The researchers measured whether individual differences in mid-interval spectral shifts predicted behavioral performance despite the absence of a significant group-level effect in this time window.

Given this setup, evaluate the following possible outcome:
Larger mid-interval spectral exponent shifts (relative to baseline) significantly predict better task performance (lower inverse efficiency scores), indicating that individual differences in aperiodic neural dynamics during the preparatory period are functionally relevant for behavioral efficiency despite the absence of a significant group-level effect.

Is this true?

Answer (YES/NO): YES